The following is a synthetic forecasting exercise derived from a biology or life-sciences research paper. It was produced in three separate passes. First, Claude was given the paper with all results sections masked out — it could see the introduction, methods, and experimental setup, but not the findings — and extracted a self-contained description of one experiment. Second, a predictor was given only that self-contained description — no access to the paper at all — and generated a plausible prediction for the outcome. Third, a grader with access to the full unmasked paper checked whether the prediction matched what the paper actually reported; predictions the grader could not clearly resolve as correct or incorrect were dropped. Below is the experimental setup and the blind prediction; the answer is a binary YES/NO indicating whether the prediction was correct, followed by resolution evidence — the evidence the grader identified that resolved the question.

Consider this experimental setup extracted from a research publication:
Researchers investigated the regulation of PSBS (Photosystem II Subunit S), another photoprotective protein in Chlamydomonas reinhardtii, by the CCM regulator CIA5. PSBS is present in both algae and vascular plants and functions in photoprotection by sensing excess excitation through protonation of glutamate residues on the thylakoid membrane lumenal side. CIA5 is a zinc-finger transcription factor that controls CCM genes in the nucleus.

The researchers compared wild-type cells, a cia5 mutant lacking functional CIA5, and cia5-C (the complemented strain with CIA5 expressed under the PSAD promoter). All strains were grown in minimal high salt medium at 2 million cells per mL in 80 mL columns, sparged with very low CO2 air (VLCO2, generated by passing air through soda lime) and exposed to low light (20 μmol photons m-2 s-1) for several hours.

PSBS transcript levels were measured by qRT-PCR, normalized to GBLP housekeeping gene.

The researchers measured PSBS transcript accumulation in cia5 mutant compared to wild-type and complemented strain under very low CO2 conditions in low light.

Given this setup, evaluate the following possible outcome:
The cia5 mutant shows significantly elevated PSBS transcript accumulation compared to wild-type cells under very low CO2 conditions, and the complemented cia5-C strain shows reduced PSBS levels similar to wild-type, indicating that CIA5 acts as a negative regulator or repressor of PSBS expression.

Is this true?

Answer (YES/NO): NO